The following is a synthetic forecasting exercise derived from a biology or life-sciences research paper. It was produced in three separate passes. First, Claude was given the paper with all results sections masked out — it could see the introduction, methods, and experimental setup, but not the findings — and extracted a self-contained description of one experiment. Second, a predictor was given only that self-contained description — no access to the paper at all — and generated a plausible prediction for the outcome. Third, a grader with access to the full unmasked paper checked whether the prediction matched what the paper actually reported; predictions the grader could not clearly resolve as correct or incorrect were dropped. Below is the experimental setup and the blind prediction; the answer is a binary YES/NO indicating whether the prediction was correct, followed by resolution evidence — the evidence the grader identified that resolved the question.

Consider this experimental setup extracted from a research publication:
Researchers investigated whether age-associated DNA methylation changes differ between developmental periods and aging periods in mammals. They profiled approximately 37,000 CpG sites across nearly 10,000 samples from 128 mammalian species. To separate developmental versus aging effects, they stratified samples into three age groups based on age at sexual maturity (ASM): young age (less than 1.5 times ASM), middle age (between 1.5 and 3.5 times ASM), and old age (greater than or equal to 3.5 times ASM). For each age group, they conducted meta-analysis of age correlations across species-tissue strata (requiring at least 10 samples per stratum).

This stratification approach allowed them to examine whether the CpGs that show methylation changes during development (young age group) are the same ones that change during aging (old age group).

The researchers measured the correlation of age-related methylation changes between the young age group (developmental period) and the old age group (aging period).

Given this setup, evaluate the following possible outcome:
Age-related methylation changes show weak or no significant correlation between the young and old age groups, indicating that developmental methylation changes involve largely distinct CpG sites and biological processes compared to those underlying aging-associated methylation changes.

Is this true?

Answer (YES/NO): NO